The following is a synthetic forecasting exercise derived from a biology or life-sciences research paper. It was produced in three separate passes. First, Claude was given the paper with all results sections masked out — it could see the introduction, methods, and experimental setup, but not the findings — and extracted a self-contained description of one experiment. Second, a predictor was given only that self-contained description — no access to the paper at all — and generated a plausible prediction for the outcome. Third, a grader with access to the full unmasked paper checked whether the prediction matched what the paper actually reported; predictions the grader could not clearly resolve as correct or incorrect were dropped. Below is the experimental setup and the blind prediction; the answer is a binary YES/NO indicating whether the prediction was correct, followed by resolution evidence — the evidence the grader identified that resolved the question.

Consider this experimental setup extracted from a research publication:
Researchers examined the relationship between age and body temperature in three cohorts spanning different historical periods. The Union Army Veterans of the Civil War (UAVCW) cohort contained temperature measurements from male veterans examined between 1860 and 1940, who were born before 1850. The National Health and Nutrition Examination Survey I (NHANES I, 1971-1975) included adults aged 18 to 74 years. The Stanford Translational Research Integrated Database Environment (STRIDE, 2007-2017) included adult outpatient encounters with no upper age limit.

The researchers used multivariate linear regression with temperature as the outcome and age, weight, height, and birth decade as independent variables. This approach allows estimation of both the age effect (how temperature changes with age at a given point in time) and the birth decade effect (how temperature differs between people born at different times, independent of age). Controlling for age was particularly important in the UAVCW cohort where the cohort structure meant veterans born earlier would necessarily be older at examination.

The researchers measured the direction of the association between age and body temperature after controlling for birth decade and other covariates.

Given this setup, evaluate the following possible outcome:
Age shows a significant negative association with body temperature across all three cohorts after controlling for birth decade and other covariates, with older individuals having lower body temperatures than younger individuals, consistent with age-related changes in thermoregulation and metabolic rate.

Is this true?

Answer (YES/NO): YES